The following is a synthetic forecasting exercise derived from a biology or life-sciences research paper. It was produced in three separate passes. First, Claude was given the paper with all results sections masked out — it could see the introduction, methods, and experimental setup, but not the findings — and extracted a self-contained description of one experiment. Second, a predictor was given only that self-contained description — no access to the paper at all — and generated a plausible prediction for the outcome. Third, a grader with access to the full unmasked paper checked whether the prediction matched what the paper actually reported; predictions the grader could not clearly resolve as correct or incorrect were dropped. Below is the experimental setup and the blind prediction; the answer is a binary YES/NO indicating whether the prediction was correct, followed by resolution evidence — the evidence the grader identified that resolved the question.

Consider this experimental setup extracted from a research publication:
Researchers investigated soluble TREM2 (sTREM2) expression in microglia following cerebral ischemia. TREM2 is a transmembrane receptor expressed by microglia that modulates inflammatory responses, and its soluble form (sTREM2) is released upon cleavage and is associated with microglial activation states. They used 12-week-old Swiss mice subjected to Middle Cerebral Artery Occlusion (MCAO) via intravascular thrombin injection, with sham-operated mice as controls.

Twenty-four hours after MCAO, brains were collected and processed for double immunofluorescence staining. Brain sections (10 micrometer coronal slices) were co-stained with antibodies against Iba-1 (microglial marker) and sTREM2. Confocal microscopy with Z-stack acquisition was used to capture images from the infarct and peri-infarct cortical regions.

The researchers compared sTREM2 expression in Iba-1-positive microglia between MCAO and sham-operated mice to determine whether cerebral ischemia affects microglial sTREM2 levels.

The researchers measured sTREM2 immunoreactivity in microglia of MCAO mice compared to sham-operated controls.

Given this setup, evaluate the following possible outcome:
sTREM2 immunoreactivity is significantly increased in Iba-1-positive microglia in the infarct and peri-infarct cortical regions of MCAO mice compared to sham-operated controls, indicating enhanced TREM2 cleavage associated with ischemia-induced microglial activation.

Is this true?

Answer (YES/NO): YES